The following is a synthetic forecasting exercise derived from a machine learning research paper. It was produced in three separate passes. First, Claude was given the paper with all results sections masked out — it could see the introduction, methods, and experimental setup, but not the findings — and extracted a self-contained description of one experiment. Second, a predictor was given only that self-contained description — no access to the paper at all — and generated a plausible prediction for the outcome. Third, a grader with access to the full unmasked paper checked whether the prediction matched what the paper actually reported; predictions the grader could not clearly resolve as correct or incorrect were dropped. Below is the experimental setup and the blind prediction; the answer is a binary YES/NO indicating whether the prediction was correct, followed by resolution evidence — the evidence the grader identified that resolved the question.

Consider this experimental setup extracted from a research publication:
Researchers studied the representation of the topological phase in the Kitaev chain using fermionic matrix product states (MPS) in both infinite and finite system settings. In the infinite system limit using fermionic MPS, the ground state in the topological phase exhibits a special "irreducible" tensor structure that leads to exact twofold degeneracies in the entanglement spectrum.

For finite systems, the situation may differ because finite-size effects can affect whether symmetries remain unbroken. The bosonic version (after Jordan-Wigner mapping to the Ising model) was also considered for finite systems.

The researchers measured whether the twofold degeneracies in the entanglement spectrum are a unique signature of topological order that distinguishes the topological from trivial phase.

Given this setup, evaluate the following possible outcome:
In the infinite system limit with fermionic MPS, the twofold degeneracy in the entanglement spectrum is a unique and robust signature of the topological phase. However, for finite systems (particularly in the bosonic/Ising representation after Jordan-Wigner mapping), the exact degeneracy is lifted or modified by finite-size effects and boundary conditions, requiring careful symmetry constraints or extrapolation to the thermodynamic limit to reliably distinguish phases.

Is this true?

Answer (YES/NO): NO